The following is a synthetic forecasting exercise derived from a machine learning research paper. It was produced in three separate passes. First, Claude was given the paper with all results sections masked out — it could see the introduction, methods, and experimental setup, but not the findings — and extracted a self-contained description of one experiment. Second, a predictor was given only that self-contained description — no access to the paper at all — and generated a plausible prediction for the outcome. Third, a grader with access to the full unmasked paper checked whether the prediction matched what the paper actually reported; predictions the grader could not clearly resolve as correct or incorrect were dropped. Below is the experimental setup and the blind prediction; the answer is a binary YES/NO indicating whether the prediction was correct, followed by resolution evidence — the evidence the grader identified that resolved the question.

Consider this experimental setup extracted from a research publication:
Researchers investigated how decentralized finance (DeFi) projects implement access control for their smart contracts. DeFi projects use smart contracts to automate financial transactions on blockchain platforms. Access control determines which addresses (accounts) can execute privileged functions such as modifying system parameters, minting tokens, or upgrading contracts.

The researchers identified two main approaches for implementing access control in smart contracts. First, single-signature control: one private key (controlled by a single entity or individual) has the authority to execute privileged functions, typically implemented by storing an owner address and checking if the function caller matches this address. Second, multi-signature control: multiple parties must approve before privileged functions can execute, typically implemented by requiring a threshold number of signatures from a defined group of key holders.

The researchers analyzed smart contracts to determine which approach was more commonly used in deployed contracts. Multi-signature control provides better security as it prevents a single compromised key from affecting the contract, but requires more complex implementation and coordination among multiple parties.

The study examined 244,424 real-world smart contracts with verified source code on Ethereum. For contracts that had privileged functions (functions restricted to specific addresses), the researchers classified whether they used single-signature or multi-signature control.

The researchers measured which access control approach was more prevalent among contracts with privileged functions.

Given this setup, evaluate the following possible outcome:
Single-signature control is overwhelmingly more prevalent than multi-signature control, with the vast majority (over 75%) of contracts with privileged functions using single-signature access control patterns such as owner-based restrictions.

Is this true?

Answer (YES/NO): YES